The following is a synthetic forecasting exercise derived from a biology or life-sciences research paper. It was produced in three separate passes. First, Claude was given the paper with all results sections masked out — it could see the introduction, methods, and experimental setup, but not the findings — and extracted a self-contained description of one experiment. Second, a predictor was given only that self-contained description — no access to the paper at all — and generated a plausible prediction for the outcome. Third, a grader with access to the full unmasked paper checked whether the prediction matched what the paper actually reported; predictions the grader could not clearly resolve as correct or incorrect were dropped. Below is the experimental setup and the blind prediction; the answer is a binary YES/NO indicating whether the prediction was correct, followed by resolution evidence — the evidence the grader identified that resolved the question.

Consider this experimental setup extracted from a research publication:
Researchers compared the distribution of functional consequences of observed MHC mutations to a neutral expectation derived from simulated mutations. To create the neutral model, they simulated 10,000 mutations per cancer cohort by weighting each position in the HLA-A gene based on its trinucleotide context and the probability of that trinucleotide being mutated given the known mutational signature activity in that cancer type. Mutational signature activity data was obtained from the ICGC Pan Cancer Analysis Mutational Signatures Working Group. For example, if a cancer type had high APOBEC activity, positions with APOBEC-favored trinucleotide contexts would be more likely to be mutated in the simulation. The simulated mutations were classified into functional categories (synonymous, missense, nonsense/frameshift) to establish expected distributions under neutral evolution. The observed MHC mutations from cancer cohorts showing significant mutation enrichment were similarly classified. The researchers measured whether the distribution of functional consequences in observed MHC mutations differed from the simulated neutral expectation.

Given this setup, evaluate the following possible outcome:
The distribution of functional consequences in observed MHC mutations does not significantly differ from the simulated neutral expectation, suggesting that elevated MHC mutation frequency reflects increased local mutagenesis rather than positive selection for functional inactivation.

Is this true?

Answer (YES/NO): NO